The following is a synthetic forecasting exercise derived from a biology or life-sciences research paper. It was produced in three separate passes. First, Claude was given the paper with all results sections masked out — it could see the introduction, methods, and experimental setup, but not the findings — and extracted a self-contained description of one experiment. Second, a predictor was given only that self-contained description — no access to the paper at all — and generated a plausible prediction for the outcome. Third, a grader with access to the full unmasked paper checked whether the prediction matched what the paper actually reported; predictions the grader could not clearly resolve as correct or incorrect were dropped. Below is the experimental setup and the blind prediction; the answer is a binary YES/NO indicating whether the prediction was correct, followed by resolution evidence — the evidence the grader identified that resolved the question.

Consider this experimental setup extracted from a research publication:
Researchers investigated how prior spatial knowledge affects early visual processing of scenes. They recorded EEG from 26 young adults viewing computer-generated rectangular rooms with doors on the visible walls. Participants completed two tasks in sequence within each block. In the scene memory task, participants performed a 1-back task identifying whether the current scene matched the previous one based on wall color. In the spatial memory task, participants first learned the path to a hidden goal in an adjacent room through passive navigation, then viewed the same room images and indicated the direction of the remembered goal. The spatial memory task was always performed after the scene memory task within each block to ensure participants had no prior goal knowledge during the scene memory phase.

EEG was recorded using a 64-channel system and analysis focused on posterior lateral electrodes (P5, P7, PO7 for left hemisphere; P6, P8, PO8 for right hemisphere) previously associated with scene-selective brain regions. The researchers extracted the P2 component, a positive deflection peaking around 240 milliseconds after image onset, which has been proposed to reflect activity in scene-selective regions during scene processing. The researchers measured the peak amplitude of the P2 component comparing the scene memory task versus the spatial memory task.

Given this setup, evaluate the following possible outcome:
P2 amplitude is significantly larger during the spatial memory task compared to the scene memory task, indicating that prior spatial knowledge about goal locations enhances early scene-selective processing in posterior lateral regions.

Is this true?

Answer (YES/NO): YES